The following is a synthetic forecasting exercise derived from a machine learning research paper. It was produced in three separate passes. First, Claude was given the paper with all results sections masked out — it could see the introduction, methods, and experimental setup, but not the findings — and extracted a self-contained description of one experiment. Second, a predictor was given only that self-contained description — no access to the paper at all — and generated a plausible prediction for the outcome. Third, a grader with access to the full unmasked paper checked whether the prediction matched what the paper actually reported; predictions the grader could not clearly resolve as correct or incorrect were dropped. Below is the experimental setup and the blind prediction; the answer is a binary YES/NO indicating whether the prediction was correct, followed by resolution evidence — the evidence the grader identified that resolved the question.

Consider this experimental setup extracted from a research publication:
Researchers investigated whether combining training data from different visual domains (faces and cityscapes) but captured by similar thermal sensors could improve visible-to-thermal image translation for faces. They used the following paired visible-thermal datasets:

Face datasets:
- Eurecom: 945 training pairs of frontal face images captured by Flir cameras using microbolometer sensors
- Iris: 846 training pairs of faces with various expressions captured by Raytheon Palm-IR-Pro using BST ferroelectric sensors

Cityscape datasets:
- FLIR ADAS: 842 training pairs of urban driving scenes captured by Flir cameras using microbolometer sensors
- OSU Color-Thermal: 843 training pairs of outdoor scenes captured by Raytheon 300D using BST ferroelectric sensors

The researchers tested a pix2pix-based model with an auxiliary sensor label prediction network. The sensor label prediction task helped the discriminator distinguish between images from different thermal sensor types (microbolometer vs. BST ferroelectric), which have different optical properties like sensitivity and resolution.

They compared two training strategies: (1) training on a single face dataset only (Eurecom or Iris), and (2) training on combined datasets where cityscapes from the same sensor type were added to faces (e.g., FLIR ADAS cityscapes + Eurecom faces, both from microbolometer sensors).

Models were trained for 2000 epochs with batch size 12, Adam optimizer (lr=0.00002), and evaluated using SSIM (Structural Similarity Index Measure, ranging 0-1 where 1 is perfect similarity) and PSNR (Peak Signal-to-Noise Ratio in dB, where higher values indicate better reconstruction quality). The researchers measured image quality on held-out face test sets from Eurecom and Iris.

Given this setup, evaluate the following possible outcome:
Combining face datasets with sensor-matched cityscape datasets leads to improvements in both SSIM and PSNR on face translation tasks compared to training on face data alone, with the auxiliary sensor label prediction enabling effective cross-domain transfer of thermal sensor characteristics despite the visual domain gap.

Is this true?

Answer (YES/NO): YES